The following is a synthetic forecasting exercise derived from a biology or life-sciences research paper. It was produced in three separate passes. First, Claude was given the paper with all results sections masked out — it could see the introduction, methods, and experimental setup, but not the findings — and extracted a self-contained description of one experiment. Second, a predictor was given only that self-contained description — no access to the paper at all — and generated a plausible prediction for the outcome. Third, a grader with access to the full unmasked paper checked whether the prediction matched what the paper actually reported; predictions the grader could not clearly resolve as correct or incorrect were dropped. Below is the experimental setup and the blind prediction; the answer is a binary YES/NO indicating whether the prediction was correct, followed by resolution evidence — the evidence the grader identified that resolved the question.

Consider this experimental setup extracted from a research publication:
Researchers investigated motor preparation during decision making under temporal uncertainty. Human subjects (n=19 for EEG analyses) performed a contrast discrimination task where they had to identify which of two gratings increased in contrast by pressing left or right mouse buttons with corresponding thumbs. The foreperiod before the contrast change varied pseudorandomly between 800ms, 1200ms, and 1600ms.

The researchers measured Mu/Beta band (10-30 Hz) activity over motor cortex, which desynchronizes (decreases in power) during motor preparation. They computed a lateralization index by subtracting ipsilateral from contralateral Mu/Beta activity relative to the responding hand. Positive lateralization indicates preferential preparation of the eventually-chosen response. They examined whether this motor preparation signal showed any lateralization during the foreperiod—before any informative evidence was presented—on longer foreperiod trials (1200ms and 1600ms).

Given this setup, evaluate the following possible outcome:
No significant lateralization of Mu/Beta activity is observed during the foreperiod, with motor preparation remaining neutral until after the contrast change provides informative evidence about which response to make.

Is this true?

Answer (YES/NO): NO